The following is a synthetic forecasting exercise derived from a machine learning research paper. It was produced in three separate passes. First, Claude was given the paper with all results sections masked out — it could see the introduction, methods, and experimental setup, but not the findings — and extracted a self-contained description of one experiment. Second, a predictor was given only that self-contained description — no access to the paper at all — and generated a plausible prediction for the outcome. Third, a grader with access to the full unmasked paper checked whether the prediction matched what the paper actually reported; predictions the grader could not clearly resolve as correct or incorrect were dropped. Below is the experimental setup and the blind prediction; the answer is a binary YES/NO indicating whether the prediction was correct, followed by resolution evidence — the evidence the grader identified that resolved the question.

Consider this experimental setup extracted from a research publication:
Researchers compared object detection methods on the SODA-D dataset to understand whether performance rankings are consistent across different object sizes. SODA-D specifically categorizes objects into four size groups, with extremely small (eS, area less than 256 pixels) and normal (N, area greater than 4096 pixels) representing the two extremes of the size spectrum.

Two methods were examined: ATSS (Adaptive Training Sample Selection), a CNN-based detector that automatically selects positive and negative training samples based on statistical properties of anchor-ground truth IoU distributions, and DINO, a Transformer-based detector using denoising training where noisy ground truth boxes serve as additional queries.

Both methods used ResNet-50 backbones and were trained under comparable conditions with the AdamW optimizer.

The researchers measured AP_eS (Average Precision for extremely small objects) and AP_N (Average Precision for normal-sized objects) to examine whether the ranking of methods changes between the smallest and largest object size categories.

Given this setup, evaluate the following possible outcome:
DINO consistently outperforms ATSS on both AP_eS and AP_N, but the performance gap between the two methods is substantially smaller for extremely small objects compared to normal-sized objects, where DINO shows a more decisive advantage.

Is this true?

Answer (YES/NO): YES